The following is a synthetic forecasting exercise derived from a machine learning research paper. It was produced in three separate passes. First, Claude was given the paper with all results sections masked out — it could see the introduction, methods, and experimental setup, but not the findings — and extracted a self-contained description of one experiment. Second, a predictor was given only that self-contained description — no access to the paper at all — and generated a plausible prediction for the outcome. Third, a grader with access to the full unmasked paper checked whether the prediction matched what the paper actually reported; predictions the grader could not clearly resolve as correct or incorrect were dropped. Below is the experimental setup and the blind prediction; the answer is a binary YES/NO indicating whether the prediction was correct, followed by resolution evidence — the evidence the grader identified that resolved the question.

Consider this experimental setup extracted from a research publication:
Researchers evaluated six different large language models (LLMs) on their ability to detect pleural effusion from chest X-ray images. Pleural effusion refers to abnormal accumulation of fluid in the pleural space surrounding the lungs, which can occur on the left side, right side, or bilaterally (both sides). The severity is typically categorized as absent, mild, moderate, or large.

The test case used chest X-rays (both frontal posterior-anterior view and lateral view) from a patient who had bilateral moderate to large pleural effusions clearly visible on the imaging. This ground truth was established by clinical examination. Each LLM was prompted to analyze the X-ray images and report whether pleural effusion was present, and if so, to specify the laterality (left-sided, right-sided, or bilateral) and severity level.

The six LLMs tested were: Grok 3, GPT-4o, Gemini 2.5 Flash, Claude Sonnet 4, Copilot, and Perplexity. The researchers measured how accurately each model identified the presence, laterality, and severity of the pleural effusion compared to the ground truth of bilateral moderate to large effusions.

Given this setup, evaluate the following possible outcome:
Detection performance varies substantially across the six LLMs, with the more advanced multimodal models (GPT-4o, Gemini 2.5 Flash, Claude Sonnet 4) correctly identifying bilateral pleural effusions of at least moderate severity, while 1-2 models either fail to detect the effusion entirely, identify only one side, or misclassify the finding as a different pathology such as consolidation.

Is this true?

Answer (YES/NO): NO